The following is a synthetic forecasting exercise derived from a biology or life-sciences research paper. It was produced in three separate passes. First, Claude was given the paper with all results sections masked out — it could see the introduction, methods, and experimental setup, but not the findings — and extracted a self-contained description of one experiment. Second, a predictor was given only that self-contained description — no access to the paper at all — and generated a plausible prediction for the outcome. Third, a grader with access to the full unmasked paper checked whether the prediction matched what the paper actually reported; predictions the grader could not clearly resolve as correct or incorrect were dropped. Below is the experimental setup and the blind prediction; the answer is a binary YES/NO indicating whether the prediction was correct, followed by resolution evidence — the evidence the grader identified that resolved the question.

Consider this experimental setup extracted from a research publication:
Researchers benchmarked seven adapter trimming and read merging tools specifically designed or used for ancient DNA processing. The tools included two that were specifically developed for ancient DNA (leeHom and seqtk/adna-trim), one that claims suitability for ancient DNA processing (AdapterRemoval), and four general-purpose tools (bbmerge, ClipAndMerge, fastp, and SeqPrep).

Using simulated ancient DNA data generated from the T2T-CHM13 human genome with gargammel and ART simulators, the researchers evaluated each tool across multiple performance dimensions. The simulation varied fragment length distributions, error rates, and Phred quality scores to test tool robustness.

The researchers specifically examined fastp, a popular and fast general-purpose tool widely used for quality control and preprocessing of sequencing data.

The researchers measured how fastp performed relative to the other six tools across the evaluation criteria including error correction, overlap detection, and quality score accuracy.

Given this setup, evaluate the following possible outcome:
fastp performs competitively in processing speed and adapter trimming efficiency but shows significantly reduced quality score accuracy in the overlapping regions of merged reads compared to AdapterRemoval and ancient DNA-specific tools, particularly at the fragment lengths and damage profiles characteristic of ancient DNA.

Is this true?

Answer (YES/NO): NO